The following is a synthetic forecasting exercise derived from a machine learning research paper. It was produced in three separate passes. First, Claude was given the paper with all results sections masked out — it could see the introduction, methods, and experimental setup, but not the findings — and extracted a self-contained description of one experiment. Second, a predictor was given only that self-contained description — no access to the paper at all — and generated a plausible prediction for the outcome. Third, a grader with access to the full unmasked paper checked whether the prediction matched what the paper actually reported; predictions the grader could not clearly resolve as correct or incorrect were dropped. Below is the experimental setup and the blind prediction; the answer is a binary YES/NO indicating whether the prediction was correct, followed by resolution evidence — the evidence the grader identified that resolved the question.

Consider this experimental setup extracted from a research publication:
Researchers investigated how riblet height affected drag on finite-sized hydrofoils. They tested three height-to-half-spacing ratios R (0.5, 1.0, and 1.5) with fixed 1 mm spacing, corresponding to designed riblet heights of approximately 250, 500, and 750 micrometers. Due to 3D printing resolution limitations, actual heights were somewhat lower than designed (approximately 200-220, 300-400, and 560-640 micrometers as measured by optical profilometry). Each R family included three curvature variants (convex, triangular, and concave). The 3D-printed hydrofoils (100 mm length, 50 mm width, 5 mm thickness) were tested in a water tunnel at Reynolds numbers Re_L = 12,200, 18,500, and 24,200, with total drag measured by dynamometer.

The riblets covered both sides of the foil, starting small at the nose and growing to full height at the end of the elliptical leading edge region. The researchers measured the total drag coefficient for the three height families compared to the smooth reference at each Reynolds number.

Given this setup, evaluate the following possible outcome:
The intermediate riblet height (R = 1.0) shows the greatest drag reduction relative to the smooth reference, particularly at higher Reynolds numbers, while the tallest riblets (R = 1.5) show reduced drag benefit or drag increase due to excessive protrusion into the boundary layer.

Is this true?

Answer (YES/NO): YES